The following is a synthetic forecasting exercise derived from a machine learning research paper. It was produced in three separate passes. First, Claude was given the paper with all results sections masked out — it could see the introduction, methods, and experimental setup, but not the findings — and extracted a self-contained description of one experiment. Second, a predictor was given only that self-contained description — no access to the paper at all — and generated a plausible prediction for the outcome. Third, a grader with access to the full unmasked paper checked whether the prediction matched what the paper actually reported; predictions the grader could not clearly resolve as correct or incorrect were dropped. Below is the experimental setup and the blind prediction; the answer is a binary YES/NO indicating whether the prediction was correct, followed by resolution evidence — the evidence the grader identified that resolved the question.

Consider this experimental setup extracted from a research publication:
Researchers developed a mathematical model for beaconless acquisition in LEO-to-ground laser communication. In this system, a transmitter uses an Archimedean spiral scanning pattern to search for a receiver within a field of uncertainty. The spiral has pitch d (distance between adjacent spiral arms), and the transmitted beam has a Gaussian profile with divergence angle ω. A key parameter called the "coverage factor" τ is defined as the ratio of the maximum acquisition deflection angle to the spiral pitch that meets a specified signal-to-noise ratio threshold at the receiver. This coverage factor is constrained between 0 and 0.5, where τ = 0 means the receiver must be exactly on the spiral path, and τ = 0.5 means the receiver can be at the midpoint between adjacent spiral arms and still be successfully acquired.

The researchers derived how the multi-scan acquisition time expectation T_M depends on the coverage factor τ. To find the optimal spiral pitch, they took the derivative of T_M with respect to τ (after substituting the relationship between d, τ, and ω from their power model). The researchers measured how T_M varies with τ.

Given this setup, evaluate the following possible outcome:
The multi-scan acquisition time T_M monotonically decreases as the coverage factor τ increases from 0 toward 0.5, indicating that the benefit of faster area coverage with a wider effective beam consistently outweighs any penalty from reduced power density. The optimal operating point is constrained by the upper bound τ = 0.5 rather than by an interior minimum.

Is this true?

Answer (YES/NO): YES